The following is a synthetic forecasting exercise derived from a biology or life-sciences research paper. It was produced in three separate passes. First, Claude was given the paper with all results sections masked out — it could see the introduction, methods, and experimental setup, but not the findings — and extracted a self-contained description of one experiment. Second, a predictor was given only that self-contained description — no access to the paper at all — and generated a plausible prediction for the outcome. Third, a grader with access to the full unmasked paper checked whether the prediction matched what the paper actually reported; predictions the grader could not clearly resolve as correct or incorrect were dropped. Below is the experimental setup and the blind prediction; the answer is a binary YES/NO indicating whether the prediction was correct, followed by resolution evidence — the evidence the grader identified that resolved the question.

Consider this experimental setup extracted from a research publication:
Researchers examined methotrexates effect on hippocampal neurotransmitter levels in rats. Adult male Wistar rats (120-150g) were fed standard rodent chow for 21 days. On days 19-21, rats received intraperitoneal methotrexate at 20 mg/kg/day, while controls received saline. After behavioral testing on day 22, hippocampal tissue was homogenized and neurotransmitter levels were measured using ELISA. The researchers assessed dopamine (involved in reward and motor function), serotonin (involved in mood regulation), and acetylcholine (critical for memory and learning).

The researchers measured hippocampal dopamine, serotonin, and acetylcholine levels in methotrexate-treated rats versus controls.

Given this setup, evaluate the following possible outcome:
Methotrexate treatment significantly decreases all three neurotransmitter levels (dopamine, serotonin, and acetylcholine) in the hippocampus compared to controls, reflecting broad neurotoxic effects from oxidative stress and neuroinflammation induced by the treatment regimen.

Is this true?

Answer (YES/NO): YES